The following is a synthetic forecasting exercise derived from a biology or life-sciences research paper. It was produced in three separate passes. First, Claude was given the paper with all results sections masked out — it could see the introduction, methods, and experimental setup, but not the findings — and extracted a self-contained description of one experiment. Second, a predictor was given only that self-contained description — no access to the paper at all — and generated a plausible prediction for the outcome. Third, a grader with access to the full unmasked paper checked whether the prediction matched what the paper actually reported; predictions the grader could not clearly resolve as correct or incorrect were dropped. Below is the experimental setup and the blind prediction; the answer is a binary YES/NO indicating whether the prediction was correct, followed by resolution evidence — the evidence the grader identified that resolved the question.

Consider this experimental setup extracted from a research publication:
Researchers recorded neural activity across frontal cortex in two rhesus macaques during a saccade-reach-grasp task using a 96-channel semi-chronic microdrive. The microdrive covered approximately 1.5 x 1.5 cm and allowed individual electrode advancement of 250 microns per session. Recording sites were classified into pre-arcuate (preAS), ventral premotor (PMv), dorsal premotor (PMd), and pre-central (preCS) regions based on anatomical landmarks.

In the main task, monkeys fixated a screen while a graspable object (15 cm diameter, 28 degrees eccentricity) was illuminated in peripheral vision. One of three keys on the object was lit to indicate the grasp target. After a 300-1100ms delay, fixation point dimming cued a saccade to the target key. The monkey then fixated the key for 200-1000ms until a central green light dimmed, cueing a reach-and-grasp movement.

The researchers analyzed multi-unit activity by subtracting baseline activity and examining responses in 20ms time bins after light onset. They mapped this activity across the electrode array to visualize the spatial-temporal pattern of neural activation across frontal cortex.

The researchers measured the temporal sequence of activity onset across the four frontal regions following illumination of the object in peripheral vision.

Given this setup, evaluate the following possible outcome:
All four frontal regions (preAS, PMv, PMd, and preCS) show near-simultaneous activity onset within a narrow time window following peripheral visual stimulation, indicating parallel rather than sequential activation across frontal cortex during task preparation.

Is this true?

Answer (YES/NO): NO